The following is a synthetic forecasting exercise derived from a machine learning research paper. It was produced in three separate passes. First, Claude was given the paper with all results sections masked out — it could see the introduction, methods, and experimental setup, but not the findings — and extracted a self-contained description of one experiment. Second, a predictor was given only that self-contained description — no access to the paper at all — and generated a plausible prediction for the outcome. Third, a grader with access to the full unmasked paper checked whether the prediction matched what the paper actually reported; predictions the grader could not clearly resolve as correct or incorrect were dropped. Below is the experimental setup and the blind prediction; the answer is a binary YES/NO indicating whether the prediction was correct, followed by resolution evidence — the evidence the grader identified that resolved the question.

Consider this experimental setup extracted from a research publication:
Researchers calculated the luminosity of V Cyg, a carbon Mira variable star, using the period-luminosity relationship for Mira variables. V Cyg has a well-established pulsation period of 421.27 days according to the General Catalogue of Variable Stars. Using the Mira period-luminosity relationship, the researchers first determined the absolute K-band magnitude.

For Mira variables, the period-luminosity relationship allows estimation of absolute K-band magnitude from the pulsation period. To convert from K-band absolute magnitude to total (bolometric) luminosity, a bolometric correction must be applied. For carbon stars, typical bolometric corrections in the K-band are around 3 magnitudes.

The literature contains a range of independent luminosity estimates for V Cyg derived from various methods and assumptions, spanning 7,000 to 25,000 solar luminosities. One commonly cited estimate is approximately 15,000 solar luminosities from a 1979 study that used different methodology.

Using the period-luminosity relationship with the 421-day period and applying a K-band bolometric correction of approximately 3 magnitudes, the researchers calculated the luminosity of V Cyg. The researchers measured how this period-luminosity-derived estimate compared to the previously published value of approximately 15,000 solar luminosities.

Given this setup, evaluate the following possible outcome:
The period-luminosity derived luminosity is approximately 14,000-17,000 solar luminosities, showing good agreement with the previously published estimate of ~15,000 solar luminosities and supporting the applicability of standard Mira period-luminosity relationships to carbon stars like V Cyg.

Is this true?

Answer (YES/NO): NO